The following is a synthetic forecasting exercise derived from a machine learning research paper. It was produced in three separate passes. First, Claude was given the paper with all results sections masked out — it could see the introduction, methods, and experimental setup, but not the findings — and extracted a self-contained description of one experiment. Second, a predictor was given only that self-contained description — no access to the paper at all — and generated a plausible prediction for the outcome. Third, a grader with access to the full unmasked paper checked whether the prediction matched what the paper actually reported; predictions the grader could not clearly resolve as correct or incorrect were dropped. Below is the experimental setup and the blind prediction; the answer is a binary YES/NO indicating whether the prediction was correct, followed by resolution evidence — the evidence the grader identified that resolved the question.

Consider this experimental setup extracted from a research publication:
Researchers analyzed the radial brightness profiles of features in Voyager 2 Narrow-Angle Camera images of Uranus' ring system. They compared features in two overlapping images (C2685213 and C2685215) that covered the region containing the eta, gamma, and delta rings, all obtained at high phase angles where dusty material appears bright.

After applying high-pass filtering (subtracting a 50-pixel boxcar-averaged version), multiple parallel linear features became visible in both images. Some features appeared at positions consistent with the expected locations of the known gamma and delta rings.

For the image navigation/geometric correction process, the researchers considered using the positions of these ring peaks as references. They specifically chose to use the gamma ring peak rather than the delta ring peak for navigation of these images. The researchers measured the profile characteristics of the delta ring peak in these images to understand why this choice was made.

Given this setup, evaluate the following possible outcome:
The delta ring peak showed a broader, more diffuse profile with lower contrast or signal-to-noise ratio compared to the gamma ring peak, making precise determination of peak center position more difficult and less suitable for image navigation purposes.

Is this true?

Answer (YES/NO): NO